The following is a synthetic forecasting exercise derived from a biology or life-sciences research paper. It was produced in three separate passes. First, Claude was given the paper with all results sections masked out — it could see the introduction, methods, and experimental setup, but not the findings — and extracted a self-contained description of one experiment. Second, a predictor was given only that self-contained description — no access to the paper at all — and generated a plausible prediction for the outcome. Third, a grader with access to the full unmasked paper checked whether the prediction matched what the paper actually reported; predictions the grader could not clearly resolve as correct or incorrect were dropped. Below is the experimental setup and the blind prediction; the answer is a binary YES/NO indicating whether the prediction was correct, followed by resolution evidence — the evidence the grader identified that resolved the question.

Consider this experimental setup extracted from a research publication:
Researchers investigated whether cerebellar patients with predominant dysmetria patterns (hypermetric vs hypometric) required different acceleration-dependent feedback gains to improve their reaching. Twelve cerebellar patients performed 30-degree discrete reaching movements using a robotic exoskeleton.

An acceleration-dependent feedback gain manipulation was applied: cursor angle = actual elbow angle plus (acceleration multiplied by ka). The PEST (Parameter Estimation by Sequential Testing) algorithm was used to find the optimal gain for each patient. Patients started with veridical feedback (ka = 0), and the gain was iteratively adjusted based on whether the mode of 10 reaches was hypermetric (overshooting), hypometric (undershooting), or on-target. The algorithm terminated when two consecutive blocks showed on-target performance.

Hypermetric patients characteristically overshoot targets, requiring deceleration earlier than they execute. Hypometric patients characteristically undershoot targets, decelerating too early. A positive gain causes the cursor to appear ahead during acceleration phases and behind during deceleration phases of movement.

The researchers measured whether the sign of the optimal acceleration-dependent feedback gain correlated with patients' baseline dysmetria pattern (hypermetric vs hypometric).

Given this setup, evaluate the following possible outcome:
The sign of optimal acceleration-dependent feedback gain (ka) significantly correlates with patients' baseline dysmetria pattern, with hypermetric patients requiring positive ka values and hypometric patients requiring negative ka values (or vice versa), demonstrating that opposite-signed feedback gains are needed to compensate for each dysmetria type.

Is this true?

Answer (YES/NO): YES